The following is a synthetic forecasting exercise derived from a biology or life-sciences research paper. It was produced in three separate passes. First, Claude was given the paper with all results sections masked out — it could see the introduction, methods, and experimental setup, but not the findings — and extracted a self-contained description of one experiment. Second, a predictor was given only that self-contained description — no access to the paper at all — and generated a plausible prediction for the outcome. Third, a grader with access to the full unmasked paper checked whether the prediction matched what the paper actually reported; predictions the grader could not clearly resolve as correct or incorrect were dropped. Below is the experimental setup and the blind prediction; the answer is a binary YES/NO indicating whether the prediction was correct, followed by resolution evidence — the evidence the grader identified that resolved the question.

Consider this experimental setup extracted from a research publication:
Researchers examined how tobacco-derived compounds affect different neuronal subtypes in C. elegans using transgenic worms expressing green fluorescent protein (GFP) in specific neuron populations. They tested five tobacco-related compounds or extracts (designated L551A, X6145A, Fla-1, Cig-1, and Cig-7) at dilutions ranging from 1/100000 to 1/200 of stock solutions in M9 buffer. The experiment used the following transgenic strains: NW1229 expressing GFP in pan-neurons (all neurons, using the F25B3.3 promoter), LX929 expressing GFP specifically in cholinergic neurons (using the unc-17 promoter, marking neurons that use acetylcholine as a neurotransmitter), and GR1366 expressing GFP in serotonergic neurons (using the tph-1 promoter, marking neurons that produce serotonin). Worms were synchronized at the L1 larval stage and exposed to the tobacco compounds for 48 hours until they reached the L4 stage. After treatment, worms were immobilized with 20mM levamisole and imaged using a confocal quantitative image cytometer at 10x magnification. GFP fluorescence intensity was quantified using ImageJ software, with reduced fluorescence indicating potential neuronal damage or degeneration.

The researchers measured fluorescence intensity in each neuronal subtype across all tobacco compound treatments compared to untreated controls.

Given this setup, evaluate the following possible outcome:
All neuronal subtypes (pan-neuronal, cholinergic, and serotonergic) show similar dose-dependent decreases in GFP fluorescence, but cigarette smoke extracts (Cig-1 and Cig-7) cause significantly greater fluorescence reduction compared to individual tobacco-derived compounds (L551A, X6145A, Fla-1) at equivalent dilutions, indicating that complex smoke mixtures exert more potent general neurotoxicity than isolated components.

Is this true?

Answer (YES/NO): NO